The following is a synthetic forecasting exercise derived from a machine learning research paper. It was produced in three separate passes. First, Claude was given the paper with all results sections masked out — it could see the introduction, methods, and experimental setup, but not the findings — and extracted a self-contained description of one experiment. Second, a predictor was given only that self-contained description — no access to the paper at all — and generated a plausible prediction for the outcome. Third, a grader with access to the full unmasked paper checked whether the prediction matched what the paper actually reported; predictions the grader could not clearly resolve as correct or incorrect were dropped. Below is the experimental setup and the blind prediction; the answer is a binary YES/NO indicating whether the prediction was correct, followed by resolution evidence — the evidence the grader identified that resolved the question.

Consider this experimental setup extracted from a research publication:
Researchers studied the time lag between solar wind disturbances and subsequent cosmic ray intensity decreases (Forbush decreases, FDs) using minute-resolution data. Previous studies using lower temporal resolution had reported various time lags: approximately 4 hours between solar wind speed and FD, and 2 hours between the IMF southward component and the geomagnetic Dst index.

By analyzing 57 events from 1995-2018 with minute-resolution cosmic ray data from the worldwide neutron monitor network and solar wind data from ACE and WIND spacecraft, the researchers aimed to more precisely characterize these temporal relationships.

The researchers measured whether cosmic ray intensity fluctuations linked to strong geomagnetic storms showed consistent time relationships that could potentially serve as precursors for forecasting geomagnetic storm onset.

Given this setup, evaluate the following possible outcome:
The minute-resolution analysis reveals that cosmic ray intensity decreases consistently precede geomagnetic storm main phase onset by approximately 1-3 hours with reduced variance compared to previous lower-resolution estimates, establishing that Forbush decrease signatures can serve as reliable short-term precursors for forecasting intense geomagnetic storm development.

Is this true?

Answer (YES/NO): NO